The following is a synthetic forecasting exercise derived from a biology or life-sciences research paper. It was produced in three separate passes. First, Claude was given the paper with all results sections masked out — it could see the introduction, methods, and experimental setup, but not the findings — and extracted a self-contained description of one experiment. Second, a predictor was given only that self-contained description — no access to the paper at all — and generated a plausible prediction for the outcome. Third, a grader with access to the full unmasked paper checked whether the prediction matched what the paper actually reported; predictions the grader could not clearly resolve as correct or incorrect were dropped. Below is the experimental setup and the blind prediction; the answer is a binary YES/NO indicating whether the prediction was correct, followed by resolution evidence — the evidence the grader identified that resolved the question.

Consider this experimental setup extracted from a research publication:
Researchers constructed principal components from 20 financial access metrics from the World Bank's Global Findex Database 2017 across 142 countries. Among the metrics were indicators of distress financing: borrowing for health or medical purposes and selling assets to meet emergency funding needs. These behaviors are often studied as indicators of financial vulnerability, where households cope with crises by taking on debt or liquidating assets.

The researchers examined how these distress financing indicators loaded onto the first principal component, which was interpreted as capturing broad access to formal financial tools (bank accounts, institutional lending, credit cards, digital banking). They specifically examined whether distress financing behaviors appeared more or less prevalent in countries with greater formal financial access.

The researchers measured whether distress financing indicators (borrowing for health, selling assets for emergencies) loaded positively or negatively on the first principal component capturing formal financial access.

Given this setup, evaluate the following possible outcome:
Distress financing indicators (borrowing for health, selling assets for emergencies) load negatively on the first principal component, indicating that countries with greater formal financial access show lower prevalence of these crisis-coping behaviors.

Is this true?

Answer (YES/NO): YES